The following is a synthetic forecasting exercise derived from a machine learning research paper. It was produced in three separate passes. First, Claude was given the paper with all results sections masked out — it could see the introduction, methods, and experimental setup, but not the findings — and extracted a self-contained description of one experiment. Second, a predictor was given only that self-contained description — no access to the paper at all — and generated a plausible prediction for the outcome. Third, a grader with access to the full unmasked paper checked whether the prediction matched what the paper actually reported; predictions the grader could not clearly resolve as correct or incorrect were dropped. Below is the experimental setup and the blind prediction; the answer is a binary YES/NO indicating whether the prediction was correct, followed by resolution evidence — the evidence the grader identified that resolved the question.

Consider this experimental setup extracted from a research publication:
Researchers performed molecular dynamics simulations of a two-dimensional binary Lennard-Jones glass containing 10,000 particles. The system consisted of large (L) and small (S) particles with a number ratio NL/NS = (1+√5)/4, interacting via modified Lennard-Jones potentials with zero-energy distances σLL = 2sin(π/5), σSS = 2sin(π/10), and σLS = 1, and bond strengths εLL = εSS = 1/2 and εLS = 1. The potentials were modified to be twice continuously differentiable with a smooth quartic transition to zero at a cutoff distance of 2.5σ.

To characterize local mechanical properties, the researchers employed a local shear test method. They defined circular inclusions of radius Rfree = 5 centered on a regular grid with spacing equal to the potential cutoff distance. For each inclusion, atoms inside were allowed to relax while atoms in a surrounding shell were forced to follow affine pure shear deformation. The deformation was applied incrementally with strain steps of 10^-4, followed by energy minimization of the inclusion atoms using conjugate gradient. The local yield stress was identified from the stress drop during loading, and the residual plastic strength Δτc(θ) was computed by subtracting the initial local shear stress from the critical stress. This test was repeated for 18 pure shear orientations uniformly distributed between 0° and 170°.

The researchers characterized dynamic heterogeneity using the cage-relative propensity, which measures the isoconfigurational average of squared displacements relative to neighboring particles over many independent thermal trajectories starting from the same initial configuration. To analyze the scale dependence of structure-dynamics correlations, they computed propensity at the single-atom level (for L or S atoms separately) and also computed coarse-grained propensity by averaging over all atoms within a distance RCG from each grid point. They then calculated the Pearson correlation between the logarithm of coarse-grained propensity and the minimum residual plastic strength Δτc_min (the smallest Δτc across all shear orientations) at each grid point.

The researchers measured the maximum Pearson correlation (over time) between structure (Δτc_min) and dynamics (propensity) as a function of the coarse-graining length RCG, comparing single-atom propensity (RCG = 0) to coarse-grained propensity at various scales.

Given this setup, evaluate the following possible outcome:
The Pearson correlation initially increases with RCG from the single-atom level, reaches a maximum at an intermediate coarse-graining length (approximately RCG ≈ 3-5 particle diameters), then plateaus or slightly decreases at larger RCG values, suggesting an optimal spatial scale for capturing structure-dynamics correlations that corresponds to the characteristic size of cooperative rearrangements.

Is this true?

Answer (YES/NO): YES